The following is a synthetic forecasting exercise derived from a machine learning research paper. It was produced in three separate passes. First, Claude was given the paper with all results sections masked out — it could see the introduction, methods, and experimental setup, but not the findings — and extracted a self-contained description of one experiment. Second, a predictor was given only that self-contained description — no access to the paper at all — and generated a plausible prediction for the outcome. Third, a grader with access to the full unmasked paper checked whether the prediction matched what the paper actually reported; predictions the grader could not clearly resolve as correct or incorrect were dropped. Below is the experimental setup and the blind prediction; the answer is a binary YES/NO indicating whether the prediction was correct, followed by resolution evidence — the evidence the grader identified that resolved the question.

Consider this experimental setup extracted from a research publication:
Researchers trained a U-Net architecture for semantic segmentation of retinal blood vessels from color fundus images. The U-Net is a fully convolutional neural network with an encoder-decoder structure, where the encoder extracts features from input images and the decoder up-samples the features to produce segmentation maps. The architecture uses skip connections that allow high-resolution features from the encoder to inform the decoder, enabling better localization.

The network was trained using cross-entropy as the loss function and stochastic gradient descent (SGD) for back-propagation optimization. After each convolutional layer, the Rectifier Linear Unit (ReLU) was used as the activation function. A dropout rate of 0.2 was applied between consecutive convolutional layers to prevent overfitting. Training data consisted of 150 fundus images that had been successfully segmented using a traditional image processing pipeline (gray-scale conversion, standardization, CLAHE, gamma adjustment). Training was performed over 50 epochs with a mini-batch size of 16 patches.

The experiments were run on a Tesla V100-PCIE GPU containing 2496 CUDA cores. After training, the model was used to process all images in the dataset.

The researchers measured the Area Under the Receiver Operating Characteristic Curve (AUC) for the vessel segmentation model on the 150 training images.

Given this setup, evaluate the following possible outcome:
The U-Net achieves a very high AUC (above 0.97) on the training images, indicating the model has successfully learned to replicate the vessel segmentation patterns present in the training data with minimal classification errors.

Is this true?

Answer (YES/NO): YES